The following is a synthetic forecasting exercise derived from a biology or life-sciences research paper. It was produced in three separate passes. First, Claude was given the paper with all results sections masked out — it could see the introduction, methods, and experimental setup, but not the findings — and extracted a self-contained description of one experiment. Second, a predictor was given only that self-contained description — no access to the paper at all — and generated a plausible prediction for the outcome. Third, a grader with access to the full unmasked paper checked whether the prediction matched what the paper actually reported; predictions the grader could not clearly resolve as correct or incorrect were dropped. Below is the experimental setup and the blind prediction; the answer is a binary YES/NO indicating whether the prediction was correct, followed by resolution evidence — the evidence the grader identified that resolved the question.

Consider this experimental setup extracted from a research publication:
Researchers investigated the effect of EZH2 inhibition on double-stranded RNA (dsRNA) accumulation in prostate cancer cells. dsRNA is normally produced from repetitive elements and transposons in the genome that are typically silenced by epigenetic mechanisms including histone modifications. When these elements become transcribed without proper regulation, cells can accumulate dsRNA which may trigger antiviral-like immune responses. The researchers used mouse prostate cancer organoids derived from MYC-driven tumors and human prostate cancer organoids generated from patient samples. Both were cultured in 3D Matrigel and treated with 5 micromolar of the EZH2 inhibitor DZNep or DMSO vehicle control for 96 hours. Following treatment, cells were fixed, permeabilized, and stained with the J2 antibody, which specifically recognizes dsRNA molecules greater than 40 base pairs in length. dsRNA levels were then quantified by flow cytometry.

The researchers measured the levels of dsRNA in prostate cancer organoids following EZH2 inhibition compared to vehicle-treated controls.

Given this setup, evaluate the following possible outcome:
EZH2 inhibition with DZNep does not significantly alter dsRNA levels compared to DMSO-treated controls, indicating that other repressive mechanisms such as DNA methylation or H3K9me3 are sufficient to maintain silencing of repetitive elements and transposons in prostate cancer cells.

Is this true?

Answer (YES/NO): NO